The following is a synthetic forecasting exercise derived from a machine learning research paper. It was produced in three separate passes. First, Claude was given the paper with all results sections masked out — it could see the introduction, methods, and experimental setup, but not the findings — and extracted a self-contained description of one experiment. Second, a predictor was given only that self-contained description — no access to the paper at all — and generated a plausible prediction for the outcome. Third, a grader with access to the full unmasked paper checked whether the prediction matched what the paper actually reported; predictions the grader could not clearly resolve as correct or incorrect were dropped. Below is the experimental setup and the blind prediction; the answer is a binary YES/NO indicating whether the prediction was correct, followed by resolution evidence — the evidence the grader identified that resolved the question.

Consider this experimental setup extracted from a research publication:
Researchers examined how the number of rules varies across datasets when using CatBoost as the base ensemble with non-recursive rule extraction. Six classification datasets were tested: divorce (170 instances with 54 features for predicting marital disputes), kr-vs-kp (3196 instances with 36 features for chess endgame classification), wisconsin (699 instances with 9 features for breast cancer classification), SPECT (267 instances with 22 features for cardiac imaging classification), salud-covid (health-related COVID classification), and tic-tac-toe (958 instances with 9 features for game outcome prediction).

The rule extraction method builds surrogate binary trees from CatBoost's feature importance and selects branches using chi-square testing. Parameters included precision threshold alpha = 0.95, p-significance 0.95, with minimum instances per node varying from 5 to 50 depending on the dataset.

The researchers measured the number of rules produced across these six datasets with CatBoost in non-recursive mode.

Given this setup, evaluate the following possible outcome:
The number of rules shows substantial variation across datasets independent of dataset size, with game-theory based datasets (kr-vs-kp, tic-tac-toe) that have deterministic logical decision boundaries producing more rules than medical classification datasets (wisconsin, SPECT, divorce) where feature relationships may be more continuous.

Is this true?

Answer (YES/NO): NO